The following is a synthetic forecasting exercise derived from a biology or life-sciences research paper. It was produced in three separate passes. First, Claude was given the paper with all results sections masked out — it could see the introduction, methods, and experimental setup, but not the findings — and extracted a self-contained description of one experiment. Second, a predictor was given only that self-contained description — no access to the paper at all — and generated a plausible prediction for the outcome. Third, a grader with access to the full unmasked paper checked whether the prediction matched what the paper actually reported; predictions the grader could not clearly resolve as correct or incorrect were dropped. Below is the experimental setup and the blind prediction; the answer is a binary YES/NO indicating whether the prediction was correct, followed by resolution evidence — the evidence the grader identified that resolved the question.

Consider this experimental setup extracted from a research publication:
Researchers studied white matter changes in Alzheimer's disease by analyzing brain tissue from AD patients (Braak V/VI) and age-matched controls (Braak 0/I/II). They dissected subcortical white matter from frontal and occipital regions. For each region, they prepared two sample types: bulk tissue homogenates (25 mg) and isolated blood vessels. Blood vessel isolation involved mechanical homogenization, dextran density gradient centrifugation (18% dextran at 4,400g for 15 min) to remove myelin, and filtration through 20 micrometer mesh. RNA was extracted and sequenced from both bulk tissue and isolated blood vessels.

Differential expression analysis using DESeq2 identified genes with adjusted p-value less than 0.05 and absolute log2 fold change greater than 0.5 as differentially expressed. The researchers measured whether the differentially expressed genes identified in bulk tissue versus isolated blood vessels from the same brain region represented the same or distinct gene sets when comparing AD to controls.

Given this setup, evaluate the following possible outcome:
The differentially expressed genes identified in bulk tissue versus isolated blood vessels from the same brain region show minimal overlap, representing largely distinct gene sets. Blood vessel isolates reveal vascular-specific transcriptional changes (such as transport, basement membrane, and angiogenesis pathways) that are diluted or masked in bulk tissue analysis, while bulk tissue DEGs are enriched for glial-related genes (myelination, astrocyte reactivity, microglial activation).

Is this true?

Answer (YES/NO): NO